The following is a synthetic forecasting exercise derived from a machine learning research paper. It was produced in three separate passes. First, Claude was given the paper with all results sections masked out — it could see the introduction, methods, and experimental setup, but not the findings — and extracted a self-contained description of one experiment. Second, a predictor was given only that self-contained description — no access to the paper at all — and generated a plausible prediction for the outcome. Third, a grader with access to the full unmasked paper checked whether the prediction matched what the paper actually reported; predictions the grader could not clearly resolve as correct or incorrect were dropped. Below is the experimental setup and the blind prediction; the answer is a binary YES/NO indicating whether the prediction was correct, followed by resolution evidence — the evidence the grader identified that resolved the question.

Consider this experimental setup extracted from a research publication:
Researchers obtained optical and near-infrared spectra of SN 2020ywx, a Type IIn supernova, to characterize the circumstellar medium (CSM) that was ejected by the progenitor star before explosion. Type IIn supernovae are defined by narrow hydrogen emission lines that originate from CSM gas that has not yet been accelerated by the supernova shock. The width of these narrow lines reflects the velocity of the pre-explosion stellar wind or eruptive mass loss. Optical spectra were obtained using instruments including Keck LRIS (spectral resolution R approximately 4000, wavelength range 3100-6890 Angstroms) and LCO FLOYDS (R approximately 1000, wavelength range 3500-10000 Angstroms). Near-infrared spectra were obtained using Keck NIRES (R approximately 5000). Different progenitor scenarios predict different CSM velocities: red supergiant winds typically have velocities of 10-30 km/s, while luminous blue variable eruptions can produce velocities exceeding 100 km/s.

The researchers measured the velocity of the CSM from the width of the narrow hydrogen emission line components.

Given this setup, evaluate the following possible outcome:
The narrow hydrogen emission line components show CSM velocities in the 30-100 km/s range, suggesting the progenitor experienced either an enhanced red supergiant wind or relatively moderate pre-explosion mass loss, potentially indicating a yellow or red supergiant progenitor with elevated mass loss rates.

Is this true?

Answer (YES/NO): NO